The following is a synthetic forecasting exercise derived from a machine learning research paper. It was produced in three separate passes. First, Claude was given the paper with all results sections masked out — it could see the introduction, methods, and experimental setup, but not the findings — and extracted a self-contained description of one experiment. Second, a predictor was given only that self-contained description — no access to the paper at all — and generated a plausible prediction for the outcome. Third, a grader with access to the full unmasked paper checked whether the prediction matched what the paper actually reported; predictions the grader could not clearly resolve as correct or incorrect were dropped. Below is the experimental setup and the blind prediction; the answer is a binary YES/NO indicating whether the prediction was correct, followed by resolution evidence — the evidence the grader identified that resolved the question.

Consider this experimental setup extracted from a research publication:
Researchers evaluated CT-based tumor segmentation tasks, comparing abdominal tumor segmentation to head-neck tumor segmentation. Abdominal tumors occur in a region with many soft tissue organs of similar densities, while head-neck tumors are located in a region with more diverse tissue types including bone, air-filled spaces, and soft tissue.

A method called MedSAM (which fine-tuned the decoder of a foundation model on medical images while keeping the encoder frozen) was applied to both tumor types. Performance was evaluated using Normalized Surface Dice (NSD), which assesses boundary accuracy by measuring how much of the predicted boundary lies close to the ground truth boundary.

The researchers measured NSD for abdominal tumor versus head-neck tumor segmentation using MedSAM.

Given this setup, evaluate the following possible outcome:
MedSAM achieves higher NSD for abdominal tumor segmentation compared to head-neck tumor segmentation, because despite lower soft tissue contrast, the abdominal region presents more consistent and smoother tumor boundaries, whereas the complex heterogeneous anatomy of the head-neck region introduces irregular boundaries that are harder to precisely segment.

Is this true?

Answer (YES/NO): YES